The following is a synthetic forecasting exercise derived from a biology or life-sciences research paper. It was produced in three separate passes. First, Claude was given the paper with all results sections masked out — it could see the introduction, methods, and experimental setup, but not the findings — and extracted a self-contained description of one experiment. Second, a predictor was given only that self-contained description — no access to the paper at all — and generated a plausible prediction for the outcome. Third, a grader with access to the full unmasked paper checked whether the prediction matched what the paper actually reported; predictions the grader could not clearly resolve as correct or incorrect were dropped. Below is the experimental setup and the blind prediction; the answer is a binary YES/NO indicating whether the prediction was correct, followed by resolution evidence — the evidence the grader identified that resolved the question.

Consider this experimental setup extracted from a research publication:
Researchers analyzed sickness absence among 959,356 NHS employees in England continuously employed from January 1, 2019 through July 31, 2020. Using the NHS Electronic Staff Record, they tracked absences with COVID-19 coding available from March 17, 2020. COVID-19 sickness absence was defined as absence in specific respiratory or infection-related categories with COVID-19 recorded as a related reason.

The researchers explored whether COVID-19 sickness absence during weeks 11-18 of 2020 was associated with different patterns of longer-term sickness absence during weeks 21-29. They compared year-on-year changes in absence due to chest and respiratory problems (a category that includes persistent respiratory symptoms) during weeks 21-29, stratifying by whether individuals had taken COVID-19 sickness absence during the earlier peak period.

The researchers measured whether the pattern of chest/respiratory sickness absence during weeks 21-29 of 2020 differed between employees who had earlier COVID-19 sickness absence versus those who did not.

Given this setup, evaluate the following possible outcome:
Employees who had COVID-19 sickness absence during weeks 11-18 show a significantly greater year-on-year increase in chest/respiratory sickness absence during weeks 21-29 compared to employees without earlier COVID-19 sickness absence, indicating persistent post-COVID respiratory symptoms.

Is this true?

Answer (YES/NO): NO